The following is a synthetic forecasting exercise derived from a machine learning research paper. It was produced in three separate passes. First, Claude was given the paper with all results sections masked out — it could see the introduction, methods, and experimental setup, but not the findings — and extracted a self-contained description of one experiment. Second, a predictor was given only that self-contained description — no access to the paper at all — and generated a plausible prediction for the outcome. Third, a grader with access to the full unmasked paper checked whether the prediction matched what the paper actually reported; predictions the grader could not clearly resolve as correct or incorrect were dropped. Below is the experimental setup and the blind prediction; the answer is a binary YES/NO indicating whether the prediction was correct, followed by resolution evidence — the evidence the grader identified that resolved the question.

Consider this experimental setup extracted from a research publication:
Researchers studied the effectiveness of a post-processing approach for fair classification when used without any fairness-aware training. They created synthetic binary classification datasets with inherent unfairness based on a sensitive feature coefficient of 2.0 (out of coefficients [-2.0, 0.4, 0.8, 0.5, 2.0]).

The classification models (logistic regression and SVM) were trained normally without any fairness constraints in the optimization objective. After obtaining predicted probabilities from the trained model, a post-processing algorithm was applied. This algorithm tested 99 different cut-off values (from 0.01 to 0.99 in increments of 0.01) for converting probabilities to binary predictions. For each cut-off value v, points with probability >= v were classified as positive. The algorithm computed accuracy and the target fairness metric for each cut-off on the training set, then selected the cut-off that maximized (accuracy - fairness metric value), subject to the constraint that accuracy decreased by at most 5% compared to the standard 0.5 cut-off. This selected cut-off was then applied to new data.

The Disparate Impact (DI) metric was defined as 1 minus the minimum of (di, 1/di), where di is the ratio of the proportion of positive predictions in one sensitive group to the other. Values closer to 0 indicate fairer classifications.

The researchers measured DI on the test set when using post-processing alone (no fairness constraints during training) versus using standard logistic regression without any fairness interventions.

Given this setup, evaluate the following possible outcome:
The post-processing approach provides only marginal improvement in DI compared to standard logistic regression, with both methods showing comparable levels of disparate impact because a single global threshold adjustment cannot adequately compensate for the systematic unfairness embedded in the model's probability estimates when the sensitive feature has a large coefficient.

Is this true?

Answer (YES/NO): YES